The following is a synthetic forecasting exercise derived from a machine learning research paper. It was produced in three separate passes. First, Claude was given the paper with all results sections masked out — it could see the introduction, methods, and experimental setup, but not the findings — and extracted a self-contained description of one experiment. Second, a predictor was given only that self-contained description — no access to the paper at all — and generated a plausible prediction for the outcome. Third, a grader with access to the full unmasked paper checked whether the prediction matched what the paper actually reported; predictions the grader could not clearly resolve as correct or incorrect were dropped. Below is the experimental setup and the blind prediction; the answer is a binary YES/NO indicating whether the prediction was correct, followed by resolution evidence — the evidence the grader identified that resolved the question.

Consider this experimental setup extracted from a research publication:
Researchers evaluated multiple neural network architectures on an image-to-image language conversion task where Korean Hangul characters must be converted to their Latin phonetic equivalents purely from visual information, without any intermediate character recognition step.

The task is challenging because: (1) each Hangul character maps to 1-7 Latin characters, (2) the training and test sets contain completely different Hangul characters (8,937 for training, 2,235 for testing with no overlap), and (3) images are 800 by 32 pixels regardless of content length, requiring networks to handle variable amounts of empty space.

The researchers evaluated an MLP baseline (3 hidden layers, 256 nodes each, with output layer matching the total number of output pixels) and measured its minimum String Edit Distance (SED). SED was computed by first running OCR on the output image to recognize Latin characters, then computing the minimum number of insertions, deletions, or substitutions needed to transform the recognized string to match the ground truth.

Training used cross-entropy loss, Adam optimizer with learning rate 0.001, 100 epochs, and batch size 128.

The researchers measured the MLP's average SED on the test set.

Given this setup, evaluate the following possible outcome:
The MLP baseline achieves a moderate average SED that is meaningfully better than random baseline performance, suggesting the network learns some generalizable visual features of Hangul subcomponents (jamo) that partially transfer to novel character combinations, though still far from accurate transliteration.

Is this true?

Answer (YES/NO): NO